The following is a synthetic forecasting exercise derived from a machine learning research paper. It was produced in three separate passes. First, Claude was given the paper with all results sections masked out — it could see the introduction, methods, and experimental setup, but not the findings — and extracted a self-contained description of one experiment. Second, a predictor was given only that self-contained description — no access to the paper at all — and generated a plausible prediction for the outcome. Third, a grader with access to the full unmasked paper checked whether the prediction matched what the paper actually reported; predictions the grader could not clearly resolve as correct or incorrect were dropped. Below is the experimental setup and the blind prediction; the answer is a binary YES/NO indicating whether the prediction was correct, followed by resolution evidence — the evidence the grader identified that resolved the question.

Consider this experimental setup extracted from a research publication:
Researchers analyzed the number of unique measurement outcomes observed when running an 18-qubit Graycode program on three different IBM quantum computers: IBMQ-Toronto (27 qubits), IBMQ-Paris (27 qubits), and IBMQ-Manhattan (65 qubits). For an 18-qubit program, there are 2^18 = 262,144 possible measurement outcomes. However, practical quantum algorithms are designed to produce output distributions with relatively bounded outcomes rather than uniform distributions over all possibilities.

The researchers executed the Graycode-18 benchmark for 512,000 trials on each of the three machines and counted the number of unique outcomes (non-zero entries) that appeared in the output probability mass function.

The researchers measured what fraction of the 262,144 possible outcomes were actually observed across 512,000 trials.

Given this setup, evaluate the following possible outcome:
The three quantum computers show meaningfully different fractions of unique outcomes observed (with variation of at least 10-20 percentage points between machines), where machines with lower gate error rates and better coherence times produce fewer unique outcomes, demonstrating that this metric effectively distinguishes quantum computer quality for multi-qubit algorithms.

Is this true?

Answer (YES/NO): NO